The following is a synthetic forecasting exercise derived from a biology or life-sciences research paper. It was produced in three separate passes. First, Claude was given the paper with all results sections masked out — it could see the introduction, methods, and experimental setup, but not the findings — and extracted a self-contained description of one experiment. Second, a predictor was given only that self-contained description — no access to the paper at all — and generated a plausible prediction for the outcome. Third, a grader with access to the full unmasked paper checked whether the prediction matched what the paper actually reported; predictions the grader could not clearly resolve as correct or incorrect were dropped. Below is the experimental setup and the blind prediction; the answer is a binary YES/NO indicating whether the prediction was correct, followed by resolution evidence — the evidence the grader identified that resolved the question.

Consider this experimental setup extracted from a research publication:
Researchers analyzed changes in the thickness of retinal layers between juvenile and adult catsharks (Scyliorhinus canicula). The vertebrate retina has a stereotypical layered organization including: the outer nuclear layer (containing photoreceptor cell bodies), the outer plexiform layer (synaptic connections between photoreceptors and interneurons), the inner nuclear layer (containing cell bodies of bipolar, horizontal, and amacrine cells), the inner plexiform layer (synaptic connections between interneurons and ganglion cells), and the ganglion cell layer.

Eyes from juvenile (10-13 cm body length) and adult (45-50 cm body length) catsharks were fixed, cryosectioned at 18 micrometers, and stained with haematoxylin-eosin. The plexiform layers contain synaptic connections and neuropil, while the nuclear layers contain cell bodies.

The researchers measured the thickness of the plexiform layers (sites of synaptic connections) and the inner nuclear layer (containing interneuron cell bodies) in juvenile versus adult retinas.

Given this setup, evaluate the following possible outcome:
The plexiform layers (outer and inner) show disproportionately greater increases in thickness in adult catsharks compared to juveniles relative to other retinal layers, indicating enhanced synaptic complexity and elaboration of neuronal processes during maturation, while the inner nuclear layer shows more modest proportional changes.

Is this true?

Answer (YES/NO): NO